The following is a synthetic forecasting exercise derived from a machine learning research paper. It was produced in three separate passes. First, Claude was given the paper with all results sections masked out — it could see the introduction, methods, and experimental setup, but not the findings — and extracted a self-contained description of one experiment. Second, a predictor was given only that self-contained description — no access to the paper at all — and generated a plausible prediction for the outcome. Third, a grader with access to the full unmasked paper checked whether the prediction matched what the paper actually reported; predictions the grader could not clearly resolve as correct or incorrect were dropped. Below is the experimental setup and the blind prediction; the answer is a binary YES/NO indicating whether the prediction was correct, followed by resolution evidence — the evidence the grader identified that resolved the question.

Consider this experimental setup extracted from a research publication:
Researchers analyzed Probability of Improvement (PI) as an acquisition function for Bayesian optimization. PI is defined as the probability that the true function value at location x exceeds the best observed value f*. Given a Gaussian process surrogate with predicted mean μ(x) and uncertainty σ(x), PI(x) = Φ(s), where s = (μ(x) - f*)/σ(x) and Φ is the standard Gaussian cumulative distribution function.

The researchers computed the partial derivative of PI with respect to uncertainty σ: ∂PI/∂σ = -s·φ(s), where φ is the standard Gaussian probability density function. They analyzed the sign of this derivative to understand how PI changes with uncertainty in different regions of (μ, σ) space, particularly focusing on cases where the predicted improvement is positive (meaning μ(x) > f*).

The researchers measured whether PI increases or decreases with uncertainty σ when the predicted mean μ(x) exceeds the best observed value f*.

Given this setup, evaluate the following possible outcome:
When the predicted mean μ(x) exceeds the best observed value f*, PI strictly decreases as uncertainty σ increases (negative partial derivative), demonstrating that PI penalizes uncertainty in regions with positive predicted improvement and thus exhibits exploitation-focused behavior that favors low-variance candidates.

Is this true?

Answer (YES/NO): YES